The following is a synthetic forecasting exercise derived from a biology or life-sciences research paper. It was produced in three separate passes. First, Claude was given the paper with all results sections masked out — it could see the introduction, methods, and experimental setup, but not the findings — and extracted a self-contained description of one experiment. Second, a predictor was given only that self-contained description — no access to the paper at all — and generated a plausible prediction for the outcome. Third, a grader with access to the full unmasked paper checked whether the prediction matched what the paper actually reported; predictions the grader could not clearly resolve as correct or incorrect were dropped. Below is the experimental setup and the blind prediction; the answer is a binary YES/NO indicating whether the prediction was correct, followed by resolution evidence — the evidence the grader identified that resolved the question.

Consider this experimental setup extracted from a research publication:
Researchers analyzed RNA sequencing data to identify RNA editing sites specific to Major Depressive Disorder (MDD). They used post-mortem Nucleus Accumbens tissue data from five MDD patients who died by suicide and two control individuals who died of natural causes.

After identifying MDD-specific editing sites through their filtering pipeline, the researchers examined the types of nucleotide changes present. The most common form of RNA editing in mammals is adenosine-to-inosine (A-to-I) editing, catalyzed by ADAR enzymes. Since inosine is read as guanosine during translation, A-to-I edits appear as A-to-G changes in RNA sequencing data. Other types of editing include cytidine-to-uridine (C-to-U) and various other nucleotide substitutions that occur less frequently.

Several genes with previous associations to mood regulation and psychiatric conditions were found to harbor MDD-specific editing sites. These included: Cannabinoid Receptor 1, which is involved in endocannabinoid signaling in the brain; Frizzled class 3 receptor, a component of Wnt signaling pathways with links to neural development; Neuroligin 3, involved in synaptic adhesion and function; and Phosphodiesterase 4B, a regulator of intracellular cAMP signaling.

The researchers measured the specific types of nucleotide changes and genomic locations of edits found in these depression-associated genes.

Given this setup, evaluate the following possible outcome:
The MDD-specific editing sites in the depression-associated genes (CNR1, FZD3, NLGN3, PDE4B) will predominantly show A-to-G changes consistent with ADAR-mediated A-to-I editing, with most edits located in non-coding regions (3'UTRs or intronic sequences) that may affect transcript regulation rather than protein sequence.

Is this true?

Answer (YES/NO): NO